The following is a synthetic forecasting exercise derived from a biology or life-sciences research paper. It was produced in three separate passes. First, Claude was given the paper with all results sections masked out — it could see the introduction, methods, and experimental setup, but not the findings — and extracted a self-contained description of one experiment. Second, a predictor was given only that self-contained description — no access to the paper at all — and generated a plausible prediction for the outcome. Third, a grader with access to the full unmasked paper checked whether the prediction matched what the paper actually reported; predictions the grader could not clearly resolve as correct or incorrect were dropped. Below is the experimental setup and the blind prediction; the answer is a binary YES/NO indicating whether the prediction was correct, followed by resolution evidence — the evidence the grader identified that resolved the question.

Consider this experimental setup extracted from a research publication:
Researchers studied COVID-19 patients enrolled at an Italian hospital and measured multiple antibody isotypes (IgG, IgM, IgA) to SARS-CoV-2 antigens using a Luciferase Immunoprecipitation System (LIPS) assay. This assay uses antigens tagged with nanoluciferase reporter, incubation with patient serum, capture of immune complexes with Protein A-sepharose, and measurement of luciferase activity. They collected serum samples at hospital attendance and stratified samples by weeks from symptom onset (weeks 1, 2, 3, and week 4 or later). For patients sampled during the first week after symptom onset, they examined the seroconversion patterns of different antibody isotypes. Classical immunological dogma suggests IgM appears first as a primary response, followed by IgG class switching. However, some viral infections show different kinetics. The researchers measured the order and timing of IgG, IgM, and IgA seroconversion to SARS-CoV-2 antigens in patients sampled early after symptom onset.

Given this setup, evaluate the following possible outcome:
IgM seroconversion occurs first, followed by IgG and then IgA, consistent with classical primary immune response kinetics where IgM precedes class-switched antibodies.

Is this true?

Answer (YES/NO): NO